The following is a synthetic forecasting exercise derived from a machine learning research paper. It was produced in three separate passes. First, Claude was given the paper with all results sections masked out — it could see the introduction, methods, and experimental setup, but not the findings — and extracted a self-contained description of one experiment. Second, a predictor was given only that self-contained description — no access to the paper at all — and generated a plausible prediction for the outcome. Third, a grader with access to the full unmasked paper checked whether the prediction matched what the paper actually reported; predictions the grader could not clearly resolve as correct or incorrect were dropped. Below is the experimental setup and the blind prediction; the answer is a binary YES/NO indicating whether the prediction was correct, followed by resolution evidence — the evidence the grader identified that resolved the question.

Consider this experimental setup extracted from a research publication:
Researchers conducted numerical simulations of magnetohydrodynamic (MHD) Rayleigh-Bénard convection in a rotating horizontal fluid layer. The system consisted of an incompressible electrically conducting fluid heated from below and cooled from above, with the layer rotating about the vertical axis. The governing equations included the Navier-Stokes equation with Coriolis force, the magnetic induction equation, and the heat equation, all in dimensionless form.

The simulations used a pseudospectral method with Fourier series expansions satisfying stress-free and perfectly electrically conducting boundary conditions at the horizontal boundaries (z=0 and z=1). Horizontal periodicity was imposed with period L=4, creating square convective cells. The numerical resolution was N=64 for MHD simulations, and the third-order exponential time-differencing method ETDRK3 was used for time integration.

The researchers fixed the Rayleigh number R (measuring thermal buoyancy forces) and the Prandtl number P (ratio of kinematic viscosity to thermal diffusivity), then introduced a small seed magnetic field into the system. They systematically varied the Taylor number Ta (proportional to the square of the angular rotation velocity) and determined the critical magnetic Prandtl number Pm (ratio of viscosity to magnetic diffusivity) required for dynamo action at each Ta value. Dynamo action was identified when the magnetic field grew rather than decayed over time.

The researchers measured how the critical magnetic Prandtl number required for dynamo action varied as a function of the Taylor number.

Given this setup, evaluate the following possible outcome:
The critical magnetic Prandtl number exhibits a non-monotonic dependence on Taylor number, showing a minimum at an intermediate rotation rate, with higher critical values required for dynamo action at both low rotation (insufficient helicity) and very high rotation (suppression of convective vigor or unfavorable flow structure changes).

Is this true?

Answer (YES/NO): YES